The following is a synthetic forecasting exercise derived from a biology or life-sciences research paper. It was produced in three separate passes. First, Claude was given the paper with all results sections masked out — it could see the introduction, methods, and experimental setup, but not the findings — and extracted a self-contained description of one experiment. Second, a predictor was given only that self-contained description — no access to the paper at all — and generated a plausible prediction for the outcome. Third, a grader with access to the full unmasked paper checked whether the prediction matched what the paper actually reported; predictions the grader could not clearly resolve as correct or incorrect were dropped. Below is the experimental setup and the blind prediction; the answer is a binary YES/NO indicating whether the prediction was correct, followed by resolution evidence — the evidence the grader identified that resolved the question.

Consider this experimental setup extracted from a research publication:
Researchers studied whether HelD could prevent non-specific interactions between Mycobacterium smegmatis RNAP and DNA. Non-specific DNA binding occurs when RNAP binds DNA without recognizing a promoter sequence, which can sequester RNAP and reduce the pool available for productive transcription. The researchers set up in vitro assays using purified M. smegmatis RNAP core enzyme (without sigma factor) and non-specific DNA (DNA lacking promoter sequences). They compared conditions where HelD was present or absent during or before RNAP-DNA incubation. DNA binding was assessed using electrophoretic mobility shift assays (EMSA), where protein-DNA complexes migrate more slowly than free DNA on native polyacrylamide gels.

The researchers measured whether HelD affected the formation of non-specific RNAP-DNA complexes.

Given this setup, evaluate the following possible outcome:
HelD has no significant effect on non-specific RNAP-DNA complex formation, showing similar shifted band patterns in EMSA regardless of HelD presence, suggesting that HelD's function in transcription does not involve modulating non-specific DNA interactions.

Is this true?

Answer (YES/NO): NO